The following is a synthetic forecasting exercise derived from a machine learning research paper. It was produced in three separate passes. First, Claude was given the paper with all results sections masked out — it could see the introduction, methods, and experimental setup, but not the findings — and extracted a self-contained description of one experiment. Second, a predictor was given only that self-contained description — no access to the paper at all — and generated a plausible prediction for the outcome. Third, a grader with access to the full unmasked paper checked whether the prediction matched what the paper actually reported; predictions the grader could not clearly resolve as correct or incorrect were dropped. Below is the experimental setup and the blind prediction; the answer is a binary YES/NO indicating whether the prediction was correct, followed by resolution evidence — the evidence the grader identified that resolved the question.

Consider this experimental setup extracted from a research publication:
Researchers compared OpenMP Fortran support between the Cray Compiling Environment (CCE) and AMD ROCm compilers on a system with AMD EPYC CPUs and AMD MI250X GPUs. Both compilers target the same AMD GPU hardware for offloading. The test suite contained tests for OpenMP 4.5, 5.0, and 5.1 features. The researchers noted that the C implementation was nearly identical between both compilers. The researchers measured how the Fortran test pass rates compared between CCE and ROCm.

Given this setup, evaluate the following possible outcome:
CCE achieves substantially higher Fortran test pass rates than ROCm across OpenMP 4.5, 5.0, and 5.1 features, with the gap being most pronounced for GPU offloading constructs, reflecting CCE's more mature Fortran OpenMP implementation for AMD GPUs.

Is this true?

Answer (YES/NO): NO